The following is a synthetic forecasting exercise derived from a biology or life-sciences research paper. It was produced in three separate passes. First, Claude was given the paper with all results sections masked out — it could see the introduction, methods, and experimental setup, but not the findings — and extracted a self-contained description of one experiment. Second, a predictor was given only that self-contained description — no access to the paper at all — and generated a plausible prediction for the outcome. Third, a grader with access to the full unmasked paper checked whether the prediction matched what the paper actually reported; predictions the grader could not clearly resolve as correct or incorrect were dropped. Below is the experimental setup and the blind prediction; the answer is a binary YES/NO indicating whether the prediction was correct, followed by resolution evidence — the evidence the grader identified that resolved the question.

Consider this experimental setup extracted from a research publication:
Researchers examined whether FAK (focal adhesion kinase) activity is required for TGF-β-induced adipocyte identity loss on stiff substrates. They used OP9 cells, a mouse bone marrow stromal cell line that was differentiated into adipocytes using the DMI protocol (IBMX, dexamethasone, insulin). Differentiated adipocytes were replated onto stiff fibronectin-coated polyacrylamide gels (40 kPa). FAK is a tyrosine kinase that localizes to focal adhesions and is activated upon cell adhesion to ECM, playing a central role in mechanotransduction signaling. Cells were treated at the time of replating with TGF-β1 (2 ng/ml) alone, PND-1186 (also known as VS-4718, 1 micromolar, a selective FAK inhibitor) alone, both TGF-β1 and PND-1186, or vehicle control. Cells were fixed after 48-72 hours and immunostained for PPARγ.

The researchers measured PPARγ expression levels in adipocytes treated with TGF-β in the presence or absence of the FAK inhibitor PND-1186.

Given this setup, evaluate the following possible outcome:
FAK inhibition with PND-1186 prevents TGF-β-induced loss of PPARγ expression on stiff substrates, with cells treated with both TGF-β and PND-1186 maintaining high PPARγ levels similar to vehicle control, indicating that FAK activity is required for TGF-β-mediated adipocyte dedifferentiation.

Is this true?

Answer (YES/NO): NO